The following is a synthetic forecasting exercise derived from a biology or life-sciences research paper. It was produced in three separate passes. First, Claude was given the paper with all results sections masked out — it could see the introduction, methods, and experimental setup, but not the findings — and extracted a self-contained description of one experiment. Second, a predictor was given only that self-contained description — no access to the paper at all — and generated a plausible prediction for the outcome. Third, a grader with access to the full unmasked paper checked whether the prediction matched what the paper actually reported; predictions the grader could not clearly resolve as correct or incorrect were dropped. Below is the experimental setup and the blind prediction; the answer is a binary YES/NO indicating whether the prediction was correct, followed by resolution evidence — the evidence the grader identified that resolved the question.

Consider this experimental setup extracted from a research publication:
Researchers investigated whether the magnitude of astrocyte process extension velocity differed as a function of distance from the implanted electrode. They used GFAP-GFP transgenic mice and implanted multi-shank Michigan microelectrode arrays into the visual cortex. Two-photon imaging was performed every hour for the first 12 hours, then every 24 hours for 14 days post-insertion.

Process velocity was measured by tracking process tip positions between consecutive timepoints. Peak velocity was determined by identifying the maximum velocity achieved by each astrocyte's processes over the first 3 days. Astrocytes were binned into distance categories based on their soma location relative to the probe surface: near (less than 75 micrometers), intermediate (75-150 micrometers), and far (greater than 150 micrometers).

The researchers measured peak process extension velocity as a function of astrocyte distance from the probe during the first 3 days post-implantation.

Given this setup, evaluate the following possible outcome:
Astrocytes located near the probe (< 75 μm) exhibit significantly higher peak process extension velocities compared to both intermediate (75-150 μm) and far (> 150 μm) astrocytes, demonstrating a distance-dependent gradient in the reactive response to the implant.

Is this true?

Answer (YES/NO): YES